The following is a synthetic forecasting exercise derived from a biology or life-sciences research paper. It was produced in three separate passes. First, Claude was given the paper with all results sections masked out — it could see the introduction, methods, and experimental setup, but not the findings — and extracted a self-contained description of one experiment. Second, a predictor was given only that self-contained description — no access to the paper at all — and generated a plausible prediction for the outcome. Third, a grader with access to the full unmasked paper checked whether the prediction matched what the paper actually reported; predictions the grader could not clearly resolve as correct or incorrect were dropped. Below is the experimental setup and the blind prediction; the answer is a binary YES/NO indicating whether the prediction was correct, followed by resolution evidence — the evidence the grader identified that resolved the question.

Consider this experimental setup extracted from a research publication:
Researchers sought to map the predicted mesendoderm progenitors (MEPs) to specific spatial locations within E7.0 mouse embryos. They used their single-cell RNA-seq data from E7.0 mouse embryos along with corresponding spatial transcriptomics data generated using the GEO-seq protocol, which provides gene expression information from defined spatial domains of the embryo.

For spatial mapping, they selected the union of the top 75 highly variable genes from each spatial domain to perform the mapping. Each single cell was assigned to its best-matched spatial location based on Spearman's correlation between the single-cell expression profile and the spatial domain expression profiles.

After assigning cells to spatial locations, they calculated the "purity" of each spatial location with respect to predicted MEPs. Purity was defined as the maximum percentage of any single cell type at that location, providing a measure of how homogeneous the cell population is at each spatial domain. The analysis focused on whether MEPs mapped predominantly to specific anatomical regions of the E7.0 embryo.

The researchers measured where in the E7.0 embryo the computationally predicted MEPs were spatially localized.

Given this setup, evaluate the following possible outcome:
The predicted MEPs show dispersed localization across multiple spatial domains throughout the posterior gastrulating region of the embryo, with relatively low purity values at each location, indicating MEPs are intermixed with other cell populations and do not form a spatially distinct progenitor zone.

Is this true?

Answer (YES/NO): NO